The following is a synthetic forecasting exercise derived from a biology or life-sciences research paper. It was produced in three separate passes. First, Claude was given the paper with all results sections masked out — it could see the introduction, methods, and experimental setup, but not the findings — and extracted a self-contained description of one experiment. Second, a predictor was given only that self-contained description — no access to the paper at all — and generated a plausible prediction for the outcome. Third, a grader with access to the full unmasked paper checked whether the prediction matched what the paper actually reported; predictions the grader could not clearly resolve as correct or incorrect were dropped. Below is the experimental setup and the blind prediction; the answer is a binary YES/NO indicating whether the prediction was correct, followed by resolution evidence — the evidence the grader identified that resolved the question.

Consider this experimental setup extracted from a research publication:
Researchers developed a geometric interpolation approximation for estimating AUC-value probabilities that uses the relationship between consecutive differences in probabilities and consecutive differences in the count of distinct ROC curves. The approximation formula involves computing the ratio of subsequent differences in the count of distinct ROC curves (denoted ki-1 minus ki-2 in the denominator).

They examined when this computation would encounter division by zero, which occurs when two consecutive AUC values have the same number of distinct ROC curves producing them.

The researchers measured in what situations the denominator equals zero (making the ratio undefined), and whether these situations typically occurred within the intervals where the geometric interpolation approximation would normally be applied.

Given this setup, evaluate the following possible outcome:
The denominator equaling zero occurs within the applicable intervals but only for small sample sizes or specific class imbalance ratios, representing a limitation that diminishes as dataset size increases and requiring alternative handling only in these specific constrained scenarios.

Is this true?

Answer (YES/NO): NO